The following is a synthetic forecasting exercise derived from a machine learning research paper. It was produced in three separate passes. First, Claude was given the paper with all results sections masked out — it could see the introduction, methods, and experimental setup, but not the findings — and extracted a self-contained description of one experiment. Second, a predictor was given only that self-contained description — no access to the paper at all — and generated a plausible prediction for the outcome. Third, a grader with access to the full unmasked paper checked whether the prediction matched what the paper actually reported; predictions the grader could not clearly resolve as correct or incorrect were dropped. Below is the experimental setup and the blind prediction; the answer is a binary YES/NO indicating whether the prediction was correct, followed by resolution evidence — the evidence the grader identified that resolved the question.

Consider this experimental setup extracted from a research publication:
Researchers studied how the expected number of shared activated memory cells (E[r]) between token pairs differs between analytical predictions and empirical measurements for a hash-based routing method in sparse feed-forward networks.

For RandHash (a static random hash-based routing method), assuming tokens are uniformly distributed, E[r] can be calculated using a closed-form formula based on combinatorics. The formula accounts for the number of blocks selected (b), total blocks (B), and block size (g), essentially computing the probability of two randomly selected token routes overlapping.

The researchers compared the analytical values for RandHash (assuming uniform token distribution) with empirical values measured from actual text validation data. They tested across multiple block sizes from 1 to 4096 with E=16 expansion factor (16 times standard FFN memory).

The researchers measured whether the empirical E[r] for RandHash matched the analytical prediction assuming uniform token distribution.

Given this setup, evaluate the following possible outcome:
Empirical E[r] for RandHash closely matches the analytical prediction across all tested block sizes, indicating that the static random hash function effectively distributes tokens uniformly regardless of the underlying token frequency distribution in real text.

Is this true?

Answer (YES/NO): NO